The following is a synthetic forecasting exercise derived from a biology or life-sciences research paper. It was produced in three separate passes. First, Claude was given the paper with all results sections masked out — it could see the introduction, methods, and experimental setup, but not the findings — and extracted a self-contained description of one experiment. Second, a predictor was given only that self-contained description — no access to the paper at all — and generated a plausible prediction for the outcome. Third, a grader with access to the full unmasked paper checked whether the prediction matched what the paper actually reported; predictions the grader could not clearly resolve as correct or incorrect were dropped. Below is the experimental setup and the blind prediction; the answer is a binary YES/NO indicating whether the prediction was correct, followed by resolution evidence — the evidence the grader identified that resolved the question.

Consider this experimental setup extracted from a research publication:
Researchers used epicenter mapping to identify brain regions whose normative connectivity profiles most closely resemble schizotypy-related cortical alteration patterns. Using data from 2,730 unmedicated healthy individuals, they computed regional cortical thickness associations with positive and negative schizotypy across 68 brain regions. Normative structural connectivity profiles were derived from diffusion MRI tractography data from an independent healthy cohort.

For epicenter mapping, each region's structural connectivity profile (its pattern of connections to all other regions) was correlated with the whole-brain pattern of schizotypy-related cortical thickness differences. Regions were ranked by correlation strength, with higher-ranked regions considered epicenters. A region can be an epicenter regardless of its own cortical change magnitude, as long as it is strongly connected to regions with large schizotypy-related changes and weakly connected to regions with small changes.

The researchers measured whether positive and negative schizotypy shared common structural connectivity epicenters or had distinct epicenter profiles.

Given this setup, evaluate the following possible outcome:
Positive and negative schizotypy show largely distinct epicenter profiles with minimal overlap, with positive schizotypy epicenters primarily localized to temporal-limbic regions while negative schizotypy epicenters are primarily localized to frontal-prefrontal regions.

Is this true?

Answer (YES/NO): NO